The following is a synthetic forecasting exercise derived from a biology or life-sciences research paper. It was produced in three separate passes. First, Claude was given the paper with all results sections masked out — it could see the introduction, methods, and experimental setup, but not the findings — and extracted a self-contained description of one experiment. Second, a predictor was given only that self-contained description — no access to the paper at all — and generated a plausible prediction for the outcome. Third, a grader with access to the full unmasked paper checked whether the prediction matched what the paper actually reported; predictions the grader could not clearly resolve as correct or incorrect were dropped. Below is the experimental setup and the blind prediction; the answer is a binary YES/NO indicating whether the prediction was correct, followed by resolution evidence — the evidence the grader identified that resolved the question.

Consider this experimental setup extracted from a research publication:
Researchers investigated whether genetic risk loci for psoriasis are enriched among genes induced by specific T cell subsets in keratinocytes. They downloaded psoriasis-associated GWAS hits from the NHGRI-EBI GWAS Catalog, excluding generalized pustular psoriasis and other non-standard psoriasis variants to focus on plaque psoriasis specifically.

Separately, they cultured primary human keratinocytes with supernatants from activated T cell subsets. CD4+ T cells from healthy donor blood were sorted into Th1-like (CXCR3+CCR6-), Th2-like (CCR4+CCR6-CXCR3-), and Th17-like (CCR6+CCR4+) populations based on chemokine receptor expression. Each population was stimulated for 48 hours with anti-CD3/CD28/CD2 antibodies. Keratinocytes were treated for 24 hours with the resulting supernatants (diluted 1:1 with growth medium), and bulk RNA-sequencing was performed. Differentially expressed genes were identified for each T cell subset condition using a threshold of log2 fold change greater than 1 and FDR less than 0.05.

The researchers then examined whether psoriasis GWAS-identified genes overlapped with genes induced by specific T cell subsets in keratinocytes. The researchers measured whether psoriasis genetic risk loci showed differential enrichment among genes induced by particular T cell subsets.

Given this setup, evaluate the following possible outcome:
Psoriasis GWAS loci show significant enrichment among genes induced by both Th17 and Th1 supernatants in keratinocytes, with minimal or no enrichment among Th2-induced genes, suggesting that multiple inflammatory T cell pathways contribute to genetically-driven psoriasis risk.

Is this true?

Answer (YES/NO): NO